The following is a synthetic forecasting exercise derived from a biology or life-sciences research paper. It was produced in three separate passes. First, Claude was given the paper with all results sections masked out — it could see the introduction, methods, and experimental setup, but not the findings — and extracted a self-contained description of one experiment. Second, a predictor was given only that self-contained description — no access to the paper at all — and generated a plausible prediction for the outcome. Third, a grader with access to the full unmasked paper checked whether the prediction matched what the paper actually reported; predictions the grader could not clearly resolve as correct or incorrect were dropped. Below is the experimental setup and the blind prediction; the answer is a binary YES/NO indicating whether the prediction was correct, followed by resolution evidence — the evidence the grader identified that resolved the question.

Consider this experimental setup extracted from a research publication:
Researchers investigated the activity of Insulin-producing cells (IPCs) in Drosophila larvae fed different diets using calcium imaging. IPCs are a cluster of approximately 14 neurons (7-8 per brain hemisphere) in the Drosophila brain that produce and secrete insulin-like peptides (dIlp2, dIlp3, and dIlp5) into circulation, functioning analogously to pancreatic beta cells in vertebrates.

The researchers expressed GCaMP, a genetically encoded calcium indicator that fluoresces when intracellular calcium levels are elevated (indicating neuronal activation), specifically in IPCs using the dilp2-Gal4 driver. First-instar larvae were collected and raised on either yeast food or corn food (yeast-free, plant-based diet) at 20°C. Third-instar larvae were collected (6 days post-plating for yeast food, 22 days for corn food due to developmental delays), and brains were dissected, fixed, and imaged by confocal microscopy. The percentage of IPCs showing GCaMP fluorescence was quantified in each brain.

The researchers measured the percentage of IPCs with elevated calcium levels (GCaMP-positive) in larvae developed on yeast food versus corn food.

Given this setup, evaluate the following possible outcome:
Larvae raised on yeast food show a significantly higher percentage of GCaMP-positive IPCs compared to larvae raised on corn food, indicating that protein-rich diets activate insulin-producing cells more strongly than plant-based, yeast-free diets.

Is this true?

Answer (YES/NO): YES